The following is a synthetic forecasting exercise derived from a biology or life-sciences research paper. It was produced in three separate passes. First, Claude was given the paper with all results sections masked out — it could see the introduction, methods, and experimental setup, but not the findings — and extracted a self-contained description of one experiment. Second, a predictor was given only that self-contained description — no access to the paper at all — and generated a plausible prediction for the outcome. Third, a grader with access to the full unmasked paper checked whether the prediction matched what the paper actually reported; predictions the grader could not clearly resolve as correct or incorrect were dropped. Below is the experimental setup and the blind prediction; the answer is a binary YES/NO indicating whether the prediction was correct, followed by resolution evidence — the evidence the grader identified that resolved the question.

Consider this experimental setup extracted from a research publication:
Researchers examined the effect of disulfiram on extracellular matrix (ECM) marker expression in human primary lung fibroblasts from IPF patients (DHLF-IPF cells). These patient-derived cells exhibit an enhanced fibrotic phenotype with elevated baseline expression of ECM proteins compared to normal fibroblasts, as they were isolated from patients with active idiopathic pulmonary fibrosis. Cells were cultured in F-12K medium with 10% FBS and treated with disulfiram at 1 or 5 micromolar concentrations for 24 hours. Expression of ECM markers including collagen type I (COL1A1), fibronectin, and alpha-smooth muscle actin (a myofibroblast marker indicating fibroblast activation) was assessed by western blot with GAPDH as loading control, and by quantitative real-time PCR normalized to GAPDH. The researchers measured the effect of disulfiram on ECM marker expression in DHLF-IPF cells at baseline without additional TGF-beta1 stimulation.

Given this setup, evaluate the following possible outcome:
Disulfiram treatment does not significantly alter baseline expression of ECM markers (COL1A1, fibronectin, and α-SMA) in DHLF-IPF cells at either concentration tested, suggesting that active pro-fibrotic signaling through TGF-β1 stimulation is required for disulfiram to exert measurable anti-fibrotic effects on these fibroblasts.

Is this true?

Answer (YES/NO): NO